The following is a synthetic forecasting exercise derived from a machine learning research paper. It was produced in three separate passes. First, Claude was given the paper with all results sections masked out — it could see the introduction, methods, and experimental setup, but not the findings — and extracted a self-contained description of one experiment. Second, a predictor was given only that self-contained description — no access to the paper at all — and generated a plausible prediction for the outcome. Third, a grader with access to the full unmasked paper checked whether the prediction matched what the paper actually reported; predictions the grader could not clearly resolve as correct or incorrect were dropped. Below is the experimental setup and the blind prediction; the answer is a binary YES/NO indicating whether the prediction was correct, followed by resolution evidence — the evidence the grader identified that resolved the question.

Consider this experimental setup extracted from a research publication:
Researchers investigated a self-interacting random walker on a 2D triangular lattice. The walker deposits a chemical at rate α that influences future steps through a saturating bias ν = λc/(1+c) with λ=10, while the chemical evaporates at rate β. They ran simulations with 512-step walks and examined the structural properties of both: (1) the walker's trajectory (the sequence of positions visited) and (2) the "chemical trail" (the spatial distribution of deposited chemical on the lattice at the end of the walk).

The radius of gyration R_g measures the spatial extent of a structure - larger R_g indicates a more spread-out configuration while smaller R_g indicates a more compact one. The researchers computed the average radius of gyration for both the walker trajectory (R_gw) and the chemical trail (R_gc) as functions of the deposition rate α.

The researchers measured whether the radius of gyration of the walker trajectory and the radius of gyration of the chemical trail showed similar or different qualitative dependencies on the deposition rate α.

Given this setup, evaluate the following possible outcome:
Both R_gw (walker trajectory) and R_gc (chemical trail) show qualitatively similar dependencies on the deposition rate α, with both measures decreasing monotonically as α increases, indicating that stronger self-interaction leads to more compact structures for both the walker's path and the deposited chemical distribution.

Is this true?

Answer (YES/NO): NO